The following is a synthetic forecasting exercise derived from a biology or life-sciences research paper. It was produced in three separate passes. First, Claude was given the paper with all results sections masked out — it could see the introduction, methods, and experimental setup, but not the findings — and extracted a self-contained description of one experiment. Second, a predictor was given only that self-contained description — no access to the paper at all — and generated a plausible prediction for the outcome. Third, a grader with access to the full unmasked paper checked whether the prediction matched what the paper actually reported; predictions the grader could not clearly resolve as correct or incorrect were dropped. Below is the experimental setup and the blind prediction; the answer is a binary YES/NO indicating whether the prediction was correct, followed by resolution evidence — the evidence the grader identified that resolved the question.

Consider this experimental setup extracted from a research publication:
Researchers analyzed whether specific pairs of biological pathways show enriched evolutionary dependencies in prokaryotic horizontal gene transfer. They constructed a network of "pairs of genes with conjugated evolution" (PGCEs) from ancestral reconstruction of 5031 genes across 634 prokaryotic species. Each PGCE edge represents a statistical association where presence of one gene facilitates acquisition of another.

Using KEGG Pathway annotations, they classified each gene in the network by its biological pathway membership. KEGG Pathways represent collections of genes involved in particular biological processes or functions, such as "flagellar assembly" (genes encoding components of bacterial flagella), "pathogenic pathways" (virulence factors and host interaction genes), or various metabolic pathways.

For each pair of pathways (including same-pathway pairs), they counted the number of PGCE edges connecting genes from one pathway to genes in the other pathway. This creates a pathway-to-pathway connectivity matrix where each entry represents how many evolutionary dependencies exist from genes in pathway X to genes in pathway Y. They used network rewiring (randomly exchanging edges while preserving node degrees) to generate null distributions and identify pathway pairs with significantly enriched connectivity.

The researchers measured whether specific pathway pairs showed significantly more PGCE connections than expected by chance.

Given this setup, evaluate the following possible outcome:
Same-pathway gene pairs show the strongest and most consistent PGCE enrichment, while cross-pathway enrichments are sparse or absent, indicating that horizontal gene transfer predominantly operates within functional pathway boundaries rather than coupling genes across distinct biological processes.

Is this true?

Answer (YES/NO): NO